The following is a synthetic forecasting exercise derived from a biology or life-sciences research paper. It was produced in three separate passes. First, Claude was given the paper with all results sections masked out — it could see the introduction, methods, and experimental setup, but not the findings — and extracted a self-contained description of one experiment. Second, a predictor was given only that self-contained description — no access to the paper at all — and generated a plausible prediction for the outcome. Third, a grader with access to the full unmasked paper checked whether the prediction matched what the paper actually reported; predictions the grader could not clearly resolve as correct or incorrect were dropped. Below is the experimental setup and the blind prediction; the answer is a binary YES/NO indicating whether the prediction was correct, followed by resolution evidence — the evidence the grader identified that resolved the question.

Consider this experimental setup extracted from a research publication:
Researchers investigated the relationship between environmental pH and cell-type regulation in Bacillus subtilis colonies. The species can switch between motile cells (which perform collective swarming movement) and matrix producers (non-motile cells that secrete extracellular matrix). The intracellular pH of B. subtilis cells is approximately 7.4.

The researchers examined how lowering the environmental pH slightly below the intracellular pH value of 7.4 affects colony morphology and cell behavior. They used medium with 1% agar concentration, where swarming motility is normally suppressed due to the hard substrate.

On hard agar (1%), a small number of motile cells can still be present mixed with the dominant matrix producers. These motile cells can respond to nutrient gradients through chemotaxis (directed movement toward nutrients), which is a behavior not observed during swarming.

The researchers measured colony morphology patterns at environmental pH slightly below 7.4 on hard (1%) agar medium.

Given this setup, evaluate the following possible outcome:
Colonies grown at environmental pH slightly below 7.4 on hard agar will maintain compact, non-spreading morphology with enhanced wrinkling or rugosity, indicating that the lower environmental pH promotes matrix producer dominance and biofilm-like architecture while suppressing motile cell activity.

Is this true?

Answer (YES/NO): NO